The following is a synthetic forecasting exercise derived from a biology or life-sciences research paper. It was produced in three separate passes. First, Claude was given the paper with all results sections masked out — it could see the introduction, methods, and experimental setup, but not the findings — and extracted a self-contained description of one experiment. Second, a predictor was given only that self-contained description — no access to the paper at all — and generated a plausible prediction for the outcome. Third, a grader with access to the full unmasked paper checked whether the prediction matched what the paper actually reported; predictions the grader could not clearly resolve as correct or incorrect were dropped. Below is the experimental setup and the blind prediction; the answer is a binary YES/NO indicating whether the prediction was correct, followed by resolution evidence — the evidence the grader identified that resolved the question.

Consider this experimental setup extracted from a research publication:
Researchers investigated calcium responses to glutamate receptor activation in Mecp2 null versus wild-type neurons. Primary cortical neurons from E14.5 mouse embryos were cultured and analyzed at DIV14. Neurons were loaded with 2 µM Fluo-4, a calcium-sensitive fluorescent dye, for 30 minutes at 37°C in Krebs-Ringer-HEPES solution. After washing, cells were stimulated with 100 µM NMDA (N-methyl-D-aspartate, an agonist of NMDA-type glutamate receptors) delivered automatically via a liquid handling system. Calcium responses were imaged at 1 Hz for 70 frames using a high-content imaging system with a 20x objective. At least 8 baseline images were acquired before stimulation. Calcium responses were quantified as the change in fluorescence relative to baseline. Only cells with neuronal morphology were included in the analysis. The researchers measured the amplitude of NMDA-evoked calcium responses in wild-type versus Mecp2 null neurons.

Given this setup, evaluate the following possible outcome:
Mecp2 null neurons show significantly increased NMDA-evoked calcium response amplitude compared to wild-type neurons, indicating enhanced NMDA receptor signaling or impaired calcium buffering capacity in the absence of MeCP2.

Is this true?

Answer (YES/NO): NO